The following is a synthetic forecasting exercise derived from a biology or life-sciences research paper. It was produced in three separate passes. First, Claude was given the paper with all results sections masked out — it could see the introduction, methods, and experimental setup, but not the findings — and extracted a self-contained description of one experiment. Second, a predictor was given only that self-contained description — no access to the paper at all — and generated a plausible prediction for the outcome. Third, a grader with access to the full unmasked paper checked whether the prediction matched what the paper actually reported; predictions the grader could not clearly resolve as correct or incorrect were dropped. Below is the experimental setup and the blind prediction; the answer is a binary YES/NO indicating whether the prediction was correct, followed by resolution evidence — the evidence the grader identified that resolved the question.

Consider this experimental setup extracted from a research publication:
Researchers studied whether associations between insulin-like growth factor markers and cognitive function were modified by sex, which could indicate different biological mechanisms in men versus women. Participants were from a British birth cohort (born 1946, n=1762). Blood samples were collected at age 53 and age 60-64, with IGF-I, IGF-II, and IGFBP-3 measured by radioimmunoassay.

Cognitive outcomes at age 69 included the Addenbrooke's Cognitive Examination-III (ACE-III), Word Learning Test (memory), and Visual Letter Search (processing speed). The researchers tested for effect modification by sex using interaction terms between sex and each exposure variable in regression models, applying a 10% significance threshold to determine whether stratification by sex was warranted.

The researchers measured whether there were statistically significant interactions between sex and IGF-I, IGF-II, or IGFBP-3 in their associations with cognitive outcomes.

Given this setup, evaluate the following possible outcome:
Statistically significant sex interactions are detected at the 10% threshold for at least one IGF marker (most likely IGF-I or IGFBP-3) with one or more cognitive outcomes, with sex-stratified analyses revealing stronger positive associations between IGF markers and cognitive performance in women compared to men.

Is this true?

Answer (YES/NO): NO